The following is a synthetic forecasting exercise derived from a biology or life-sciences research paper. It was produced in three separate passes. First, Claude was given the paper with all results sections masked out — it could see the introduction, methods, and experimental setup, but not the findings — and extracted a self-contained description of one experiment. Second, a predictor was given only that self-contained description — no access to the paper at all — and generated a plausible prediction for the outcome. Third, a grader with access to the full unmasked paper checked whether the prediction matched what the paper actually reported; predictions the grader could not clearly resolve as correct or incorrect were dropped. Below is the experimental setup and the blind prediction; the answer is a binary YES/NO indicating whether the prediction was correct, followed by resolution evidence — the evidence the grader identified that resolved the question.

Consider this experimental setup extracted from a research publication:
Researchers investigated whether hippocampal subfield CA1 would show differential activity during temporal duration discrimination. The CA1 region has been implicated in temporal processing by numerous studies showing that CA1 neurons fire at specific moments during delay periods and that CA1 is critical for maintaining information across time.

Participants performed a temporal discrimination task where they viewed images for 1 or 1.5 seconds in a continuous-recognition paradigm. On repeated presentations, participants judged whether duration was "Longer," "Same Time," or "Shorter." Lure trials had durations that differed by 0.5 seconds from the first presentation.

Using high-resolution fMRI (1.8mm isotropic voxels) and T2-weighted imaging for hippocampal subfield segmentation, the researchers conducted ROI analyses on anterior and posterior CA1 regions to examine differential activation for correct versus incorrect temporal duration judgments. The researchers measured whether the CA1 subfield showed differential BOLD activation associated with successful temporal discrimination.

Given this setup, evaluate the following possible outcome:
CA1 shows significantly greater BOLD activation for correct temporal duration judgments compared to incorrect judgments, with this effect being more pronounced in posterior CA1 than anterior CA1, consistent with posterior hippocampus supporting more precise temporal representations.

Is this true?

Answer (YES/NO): NO